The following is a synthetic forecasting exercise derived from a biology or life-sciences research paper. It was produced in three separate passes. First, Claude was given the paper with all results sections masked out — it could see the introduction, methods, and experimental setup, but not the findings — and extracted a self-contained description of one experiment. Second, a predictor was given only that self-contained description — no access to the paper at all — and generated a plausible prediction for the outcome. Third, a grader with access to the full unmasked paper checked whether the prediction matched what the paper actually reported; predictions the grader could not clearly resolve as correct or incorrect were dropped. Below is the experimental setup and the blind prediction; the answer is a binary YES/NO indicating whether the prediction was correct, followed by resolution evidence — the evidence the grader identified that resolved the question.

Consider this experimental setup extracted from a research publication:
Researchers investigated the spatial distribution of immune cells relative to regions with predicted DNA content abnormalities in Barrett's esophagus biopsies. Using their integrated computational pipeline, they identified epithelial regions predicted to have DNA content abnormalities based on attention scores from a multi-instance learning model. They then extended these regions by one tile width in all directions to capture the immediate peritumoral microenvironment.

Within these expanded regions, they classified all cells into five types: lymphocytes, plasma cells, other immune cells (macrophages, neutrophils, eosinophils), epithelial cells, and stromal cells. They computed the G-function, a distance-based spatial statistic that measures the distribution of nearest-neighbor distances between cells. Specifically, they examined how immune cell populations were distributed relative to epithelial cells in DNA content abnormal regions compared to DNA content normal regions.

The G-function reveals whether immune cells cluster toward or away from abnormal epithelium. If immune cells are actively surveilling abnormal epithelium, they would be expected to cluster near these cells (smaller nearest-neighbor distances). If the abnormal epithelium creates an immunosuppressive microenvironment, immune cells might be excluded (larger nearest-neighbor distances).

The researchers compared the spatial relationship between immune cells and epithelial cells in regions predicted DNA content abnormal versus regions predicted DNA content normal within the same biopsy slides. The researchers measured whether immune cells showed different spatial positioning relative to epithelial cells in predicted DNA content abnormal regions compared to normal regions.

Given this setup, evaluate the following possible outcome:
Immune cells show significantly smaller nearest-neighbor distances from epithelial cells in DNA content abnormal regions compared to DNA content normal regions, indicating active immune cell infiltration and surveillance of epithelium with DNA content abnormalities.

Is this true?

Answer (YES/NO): YES